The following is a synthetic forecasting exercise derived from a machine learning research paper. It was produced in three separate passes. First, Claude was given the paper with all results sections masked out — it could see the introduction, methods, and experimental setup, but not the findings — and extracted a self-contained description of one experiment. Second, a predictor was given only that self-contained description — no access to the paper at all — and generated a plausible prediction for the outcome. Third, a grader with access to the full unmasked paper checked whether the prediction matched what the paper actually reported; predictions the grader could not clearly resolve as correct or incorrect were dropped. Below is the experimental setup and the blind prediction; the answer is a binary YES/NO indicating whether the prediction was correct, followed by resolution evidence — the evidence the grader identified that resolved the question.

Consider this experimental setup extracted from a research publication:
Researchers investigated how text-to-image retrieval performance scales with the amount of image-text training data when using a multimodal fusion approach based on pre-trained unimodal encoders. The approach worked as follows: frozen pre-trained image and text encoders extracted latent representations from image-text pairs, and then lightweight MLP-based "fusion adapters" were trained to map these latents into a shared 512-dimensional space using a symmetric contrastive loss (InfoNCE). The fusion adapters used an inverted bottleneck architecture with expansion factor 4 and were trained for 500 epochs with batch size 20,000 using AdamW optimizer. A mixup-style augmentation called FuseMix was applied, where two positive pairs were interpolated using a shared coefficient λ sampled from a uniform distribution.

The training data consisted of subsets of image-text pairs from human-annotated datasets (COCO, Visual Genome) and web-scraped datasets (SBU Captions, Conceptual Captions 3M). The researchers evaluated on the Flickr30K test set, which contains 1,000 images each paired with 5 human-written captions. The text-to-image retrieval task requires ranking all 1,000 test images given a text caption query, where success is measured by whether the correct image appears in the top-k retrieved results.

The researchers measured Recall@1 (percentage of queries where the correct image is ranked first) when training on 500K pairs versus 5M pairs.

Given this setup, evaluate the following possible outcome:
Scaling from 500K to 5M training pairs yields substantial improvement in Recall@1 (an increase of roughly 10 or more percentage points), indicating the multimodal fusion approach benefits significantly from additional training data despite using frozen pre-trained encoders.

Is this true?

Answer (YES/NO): YES